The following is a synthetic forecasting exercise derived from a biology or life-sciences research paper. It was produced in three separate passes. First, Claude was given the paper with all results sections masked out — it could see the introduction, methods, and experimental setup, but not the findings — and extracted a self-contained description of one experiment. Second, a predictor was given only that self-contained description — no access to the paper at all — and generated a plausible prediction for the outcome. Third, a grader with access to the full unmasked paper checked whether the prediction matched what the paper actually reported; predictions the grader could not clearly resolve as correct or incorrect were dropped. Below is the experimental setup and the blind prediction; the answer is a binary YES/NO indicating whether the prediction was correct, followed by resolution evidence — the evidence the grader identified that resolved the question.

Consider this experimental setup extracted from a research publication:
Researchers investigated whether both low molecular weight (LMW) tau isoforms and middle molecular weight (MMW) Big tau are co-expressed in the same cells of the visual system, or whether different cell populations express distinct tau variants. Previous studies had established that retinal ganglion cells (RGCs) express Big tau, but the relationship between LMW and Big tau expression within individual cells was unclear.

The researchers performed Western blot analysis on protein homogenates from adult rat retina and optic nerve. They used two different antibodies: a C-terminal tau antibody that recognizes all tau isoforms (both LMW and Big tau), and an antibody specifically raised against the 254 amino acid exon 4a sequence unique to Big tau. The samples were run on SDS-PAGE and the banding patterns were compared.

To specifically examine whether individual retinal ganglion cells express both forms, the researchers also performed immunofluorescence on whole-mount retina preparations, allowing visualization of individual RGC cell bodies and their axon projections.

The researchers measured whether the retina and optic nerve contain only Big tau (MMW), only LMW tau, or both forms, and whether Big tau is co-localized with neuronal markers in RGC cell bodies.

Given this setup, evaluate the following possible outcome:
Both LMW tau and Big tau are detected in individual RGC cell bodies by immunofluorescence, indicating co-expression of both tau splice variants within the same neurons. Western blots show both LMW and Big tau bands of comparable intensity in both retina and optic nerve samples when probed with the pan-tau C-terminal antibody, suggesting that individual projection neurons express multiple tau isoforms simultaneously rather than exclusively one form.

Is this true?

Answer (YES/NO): NO